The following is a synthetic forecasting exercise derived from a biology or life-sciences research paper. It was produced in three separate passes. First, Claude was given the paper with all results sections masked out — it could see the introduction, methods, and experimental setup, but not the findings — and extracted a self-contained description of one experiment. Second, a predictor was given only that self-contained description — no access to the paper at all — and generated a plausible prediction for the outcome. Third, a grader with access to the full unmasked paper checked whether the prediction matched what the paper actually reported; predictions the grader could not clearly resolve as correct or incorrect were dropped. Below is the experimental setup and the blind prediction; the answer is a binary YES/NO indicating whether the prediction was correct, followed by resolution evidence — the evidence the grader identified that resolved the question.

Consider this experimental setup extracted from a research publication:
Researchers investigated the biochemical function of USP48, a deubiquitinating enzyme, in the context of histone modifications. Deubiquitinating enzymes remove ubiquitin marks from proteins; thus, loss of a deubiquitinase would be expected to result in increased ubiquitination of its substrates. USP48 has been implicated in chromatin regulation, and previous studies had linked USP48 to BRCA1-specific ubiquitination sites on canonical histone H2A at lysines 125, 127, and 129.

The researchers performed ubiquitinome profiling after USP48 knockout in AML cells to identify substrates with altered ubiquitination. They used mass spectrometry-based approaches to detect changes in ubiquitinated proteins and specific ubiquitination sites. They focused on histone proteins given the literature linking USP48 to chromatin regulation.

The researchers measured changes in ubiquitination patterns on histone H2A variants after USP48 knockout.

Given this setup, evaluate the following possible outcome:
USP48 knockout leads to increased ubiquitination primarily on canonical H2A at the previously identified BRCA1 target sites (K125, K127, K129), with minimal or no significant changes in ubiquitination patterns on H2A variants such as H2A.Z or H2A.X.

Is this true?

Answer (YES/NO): NO